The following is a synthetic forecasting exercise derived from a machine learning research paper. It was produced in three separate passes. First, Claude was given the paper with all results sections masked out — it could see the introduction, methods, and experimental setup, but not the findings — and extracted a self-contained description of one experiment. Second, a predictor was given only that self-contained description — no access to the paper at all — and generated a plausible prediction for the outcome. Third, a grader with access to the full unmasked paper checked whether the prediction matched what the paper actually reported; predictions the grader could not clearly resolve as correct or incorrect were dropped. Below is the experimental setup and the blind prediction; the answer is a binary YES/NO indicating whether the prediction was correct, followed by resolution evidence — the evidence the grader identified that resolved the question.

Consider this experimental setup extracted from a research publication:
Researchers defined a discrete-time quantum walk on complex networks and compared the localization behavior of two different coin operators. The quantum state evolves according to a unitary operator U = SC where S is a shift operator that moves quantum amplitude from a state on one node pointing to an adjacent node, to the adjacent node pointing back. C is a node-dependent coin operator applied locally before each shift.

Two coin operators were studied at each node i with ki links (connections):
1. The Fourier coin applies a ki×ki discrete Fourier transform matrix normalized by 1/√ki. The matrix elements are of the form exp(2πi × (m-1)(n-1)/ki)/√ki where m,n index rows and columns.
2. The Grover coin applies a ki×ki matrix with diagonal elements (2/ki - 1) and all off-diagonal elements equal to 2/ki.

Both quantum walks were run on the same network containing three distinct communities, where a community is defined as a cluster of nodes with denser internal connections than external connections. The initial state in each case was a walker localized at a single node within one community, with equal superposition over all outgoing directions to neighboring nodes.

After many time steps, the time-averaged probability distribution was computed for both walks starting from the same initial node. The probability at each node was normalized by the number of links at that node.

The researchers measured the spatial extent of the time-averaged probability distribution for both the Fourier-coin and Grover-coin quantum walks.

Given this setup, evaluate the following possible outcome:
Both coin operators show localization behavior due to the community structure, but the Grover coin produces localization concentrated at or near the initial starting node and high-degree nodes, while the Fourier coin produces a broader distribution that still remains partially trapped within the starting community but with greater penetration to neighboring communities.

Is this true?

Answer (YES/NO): NO